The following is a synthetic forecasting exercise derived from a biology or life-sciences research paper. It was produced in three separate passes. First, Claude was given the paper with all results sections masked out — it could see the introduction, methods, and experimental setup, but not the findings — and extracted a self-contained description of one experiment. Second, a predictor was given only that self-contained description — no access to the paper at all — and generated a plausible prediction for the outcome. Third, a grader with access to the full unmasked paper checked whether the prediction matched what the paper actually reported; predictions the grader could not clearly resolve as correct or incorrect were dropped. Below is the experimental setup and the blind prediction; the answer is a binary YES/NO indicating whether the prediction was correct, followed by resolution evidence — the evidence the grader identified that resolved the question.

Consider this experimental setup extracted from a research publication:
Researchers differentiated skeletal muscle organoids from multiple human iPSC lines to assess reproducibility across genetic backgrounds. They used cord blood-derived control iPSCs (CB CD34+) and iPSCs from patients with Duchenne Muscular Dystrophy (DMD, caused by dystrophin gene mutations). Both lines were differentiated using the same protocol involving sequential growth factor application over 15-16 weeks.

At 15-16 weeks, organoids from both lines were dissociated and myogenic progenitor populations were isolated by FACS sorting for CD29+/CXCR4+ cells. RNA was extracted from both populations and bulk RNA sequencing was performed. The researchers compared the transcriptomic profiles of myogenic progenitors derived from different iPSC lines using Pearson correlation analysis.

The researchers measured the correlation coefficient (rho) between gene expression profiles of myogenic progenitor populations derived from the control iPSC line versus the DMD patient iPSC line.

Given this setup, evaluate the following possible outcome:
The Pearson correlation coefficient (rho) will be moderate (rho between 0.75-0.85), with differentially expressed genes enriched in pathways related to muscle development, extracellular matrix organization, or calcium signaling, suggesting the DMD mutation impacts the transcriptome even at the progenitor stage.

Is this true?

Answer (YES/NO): NO